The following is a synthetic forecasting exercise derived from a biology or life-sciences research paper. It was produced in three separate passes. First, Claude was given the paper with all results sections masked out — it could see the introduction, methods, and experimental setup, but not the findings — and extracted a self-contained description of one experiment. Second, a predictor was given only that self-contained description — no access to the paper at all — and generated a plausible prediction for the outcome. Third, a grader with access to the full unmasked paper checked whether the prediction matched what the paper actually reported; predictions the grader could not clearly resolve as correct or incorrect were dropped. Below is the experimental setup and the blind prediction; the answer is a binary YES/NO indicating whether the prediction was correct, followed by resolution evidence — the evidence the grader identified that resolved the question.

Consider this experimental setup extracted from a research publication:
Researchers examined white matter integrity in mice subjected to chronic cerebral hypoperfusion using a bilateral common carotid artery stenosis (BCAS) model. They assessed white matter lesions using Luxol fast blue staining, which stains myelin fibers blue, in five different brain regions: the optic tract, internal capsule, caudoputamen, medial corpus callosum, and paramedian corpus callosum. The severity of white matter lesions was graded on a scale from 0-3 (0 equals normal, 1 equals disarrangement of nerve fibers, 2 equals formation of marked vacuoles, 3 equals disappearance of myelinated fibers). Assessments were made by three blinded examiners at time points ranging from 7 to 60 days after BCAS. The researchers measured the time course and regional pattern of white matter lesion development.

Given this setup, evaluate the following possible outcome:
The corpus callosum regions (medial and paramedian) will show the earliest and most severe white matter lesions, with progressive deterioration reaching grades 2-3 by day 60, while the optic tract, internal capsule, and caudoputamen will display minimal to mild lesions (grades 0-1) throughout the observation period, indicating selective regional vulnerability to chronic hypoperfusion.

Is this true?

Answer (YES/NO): NO